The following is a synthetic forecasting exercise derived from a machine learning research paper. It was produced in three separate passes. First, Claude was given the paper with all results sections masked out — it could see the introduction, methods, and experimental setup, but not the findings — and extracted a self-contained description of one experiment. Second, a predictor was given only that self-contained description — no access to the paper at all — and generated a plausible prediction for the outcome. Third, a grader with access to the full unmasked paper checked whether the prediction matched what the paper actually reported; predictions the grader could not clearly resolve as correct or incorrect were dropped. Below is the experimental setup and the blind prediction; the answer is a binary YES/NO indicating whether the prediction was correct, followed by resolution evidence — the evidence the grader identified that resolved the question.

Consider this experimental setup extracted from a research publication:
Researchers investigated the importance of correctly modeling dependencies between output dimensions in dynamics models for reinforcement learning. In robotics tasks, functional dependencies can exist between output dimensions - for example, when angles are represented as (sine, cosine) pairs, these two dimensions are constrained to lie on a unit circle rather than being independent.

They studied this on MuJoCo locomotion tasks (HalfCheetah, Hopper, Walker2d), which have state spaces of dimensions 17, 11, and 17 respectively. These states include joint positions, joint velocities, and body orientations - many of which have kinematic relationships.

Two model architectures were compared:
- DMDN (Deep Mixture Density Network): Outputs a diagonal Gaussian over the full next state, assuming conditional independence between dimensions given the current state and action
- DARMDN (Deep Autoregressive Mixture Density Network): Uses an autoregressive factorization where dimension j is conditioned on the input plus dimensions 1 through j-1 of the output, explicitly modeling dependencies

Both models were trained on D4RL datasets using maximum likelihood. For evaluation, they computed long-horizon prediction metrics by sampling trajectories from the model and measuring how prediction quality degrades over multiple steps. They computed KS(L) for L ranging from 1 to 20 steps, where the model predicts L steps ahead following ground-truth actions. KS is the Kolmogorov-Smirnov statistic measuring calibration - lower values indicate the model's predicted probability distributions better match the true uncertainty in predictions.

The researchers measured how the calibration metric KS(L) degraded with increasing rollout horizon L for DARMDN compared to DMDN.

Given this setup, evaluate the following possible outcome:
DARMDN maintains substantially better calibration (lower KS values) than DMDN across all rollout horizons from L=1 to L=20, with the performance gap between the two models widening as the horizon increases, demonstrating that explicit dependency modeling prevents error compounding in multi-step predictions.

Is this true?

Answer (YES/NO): NO